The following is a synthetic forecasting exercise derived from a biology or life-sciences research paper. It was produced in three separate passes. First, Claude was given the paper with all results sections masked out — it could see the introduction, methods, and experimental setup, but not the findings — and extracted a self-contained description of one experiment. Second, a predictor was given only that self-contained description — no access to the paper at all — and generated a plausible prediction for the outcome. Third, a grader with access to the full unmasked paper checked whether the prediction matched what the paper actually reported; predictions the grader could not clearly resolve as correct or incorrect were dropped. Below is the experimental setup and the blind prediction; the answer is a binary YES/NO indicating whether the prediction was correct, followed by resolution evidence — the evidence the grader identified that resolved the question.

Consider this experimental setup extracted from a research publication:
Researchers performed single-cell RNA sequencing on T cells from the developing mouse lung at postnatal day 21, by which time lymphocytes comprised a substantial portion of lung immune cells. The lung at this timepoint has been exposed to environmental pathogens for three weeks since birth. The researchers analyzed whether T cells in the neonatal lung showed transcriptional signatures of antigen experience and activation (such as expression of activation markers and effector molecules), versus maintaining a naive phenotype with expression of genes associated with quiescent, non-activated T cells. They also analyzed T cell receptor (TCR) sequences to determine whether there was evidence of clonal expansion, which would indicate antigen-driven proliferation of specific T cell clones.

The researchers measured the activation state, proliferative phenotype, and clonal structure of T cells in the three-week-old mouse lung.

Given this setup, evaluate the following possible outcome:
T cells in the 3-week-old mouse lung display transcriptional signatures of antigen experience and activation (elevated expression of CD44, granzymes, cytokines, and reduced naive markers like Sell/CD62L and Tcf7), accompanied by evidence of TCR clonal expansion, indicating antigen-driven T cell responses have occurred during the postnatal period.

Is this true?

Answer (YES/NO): NO